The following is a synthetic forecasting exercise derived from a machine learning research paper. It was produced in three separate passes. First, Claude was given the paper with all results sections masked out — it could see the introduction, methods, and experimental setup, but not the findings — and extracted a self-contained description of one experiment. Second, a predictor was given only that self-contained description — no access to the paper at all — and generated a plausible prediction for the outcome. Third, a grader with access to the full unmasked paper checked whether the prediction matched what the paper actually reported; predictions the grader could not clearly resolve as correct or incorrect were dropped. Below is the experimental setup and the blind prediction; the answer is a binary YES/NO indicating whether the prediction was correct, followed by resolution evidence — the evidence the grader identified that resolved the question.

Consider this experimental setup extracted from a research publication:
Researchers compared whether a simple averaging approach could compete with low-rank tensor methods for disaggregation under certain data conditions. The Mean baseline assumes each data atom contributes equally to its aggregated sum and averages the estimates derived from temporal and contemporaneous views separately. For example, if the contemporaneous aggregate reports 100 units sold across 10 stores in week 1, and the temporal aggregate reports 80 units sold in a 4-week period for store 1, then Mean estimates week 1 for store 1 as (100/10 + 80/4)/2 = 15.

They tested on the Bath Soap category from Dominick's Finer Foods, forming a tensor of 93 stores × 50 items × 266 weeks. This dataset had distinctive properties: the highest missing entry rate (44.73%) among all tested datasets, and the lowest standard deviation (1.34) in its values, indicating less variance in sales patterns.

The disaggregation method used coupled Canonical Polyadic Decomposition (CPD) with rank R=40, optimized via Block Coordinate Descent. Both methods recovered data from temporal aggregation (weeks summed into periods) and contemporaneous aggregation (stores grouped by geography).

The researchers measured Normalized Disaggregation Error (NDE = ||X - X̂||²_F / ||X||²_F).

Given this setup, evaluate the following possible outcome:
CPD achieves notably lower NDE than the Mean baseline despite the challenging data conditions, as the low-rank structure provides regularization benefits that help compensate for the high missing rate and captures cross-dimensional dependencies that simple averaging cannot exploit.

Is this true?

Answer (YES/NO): NO